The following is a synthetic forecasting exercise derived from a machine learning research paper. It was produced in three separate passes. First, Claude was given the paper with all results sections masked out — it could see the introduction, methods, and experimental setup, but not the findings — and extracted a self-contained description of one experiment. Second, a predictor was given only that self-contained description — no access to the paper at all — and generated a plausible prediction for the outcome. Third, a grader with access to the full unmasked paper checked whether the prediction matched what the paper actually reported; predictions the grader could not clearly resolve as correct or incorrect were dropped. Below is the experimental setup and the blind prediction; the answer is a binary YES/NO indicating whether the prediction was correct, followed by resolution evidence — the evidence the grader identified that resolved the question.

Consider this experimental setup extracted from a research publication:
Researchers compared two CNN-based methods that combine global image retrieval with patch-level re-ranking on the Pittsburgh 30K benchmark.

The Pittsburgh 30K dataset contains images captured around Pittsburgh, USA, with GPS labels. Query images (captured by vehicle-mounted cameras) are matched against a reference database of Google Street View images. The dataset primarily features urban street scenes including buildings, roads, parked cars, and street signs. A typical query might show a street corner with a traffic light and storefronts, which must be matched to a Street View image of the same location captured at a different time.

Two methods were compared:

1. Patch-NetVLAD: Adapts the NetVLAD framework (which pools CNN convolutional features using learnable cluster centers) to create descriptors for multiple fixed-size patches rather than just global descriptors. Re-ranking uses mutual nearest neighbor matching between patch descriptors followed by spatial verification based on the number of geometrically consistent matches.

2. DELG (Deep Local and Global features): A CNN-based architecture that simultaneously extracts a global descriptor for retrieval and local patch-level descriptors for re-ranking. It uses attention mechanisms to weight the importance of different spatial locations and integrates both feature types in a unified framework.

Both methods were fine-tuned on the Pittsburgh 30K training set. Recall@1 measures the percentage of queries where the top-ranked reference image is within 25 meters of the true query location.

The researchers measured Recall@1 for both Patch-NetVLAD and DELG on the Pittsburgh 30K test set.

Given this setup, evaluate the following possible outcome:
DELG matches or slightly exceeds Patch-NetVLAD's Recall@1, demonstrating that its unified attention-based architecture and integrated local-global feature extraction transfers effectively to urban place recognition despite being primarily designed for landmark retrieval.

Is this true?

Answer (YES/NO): YES